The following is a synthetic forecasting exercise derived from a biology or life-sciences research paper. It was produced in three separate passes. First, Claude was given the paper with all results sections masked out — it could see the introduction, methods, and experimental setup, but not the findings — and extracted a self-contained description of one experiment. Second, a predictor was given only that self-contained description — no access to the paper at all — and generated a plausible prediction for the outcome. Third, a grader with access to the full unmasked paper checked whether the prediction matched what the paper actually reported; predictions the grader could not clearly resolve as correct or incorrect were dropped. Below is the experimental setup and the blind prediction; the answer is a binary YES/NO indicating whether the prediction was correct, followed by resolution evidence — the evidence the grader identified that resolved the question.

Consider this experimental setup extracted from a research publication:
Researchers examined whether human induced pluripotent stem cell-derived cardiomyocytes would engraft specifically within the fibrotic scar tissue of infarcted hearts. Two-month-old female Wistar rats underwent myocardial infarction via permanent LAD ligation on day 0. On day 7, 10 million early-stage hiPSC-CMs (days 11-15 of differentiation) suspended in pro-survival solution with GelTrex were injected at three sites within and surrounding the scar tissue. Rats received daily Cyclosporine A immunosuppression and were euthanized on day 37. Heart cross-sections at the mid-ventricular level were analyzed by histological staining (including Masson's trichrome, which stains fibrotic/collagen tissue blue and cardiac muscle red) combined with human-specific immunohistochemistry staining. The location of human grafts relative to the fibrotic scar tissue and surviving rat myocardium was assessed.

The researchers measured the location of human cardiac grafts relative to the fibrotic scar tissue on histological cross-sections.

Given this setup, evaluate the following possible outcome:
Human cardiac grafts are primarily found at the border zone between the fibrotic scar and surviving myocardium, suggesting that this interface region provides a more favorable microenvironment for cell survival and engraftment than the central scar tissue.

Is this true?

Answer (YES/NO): NO